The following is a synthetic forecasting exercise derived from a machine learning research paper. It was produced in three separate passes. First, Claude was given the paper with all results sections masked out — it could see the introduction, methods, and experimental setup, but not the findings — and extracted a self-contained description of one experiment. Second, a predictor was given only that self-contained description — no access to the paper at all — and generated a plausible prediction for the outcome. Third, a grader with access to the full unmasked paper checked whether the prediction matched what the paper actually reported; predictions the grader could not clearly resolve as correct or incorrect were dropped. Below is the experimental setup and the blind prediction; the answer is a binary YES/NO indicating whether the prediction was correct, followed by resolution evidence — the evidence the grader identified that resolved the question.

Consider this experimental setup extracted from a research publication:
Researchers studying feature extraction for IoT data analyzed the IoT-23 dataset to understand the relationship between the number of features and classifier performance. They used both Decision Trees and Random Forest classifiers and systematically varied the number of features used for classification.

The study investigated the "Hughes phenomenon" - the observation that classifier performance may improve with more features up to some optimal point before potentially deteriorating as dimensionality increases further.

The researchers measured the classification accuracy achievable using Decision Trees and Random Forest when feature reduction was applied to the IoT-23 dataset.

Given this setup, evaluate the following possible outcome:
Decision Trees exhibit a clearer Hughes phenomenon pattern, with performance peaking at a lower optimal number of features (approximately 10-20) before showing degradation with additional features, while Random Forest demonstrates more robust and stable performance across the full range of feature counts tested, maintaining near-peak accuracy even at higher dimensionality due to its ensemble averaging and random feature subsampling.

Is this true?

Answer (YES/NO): NO